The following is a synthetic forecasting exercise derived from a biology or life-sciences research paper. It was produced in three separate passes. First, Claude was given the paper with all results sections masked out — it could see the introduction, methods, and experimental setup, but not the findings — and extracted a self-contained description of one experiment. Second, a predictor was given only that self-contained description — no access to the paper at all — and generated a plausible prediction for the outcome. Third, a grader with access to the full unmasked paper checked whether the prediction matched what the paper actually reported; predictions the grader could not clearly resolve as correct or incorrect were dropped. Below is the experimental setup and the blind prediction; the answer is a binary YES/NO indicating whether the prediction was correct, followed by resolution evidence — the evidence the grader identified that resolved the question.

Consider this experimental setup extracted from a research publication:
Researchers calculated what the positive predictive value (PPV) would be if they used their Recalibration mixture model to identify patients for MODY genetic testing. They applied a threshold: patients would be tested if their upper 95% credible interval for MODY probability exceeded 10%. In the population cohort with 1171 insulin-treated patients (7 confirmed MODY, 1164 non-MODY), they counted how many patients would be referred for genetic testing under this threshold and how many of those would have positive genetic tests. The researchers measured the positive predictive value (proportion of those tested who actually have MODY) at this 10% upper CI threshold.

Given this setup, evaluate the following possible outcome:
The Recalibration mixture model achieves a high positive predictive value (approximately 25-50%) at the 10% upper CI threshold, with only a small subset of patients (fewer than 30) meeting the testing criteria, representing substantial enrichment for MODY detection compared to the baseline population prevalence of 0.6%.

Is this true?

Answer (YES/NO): NO